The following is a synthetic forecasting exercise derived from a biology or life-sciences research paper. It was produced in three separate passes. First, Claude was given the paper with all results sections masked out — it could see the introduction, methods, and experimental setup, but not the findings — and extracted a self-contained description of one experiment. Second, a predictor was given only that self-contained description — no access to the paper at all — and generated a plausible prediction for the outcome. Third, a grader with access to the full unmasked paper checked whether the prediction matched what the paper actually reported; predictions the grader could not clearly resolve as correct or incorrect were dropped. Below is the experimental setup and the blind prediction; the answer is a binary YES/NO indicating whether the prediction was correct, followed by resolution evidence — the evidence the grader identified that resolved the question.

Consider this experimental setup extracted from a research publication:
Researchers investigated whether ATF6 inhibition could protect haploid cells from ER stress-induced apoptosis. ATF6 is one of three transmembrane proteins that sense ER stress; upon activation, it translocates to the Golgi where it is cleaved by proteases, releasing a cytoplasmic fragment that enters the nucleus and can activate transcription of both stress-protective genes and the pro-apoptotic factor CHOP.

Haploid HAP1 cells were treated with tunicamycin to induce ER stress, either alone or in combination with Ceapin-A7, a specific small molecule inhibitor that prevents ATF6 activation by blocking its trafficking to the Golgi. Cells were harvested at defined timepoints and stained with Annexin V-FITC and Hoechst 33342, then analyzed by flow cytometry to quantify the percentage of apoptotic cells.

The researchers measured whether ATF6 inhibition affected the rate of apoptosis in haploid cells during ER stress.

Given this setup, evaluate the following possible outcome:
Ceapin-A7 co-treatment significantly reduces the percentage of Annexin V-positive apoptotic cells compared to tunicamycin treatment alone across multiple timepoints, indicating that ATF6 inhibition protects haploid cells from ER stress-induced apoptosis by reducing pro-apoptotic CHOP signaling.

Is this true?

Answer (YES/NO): NO